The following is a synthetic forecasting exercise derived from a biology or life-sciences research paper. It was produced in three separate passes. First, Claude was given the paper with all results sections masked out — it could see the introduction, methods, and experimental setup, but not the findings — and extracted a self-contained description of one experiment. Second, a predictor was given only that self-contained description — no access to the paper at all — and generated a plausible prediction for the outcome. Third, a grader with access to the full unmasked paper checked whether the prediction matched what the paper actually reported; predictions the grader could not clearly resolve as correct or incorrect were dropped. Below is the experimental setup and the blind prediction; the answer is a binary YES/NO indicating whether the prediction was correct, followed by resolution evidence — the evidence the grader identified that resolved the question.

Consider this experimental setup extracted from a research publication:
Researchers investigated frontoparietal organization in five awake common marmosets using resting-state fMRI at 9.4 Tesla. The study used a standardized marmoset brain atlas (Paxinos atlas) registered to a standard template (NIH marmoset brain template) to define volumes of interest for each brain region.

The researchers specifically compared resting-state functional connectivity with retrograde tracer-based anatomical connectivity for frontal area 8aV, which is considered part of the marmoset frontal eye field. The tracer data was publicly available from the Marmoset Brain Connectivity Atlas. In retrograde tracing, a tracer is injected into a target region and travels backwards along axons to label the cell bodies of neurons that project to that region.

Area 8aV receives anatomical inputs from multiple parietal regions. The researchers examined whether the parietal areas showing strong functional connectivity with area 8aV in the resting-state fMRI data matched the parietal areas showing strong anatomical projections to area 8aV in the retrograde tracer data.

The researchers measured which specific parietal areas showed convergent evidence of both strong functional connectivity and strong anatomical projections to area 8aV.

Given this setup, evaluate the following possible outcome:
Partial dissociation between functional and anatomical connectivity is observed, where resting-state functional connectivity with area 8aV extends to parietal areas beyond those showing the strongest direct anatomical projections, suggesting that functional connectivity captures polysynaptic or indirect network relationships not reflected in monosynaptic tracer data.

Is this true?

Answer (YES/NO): NO